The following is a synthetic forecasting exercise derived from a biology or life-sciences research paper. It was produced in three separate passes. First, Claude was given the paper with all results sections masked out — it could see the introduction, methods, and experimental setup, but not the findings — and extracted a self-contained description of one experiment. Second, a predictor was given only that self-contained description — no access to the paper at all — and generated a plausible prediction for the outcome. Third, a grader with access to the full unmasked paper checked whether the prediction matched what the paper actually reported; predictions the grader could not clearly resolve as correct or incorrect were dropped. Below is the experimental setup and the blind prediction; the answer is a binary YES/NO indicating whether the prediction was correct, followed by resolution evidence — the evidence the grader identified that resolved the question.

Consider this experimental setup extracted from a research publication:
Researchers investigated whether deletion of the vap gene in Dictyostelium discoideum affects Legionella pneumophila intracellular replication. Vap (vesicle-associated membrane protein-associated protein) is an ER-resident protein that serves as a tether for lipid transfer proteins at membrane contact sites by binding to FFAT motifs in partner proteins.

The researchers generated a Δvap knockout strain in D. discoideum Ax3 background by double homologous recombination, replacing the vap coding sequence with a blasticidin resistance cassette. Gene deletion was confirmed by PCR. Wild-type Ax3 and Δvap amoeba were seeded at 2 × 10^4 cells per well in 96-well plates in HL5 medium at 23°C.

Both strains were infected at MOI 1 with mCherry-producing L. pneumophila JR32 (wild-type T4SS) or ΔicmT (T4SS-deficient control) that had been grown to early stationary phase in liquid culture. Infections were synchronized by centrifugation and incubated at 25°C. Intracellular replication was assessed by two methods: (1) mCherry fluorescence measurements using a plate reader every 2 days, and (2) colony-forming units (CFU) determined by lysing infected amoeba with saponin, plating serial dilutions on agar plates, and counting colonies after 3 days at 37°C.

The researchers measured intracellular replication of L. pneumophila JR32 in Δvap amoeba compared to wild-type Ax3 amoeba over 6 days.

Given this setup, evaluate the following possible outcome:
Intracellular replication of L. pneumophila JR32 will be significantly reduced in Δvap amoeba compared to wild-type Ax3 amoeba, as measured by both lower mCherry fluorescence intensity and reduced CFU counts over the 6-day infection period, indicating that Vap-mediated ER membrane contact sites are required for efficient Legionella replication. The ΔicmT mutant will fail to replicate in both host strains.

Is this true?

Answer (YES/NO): YES